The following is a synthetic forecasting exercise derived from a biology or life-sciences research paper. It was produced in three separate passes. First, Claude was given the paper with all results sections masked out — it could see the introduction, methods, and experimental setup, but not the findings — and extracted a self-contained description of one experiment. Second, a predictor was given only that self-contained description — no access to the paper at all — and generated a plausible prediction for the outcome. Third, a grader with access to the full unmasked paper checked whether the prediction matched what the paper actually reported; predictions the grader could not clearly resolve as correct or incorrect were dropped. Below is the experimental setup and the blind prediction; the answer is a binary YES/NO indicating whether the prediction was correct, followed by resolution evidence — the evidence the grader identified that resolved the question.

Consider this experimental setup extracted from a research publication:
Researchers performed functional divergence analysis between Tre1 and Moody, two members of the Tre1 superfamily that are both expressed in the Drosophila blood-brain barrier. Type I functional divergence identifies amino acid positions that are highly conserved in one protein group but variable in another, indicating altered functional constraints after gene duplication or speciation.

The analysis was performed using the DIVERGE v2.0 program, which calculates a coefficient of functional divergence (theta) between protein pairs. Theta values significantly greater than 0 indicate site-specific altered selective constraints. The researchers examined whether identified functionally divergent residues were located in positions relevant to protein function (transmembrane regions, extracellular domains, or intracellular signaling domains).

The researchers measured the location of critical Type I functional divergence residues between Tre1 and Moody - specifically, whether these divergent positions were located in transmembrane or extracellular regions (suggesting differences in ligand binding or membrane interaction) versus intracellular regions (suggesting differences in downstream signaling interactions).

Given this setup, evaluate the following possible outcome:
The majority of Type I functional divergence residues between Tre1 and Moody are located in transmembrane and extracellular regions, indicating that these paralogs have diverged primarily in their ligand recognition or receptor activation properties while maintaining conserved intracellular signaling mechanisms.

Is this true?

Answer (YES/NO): NO